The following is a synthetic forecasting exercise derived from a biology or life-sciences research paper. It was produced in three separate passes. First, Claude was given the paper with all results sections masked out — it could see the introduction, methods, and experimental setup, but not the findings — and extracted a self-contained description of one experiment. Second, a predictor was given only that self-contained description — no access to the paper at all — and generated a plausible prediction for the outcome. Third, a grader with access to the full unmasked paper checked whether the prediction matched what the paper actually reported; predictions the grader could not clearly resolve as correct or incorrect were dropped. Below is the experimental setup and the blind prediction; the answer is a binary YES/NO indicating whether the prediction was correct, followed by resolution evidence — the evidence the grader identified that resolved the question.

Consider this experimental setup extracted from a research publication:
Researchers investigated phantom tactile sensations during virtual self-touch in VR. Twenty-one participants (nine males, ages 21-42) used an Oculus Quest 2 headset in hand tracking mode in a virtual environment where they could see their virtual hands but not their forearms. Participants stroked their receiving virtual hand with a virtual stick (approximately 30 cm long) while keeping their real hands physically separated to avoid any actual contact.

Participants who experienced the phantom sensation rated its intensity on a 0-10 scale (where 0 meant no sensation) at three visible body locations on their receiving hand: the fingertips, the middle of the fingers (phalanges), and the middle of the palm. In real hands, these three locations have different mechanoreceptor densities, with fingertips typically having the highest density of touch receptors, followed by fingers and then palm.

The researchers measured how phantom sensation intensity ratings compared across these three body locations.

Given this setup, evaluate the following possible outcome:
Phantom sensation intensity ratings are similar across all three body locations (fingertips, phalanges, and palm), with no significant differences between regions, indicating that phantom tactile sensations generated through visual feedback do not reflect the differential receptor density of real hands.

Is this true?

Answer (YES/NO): YES